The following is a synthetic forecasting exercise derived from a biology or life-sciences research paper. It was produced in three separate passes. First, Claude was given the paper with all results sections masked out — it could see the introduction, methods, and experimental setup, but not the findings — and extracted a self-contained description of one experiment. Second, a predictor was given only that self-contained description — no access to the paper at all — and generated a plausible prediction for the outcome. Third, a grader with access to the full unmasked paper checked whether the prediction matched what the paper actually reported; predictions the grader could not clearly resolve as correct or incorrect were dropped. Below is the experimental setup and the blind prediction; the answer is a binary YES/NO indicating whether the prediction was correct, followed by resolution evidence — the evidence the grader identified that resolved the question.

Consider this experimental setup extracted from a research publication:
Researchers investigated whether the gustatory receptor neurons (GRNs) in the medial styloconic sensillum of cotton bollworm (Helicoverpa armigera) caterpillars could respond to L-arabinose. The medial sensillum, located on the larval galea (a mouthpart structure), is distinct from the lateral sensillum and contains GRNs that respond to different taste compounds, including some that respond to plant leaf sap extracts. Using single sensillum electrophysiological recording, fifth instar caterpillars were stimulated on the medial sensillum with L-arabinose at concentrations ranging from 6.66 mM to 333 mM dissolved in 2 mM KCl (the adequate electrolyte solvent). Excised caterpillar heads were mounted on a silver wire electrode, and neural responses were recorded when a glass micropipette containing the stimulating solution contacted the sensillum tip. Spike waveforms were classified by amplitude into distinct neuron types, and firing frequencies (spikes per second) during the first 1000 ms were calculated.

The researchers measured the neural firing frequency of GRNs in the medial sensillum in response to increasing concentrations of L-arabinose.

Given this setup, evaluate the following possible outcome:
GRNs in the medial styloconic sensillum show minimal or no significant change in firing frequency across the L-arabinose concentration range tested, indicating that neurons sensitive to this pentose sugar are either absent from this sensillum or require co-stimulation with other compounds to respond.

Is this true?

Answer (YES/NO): YES